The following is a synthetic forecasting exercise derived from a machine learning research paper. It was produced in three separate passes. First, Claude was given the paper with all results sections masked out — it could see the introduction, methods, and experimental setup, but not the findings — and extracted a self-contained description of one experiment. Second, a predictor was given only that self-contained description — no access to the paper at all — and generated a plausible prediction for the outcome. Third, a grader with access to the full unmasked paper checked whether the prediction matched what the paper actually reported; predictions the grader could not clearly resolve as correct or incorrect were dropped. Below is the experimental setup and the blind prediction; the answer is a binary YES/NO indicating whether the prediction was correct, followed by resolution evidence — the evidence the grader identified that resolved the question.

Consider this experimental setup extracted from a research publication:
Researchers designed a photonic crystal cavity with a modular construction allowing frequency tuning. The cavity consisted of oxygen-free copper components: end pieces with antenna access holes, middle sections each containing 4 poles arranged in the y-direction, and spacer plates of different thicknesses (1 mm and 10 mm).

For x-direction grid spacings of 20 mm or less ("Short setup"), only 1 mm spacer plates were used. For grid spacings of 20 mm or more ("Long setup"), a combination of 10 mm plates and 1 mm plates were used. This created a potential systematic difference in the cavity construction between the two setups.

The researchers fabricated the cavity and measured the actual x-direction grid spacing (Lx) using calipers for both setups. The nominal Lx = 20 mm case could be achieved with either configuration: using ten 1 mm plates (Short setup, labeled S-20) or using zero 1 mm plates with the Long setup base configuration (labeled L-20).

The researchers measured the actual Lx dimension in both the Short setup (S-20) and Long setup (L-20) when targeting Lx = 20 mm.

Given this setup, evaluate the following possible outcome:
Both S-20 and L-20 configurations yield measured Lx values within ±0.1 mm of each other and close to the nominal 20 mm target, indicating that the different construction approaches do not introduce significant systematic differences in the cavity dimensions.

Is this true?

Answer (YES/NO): NO